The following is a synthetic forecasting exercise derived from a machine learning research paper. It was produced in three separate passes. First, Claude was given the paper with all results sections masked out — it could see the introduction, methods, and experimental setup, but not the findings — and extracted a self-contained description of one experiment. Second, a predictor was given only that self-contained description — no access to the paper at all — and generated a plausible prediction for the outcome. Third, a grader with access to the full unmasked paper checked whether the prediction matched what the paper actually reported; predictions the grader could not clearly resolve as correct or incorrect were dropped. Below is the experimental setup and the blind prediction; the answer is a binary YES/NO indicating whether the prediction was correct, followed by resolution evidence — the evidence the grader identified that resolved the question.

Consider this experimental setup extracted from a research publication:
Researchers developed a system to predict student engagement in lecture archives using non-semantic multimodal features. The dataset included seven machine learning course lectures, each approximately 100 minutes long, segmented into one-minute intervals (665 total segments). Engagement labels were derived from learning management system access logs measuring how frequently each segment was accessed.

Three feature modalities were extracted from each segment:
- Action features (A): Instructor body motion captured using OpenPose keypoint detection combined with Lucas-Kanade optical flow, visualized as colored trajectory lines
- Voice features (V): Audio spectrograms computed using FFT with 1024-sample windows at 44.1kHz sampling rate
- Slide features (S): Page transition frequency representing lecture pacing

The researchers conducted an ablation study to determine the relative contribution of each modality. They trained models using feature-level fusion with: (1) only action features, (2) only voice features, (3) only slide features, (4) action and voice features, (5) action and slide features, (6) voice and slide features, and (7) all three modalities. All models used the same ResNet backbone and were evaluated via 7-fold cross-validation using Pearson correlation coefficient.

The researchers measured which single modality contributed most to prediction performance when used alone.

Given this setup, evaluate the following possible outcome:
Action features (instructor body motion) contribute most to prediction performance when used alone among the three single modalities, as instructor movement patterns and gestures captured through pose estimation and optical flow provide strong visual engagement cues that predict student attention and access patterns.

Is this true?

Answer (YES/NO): YES